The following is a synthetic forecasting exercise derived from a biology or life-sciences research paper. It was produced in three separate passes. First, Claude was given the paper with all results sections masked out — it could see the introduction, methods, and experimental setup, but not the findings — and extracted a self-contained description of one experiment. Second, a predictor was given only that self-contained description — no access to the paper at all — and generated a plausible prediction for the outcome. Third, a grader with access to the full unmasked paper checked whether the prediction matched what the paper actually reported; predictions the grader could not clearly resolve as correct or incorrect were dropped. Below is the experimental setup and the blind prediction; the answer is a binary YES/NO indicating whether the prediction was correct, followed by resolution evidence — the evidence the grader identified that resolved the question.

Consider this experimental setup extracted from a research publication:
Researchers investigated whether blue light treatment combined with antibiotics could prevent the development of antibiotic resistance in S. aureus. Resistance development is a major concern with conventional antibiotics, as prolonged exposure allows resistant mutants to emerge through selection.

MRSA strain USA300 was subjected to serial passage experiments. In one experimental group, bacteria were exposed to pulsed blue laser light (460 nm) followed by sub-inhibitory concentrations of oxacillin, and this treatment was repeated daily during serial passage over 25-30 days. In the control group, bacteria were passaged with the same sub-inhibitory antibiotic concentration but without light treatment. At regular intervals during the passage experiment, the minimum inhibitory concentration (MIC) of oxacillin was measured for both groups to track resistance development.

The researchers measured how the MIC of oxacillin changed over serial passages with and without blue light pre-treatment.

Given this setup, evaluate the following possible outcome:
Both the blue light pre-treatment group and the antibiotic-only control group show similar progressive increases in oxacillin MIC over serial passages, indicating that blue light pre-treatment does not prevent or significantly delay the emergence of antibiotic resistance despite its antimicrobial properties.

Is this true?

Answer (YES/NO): NO